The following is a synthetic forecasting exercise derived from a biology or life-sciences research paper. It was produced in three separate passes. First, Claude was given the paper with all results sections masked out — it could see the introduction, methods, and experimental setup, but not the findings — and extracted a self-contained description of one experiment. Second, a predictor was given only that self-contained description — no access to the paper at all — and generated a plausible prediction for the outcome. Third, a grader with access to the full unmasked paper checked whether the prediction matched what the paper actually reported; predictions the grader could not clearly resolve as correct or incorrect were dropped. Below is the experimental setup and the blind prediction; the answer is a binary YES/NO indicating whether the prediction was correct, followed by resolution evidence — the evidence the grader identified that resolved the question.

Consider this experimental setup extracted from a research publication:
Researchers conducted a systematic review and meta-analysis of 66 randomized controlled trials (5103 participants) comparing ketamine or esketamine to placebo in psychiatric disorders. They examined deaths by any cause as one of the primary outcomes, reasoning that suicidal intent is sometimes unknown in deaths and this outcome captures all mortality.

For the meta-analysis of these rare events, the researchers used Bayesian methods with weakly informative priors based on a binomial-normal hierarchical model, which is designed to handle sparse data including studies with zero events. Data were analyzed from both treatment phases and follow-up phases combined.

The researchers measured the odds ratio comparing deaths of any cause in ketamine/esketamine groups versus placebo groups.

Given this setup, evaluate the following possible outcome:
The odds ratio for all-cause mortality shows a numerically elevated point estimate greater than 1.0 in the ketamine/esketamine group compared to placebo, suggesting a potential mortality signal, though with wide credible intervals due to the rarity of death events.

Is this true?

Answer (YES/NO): YES